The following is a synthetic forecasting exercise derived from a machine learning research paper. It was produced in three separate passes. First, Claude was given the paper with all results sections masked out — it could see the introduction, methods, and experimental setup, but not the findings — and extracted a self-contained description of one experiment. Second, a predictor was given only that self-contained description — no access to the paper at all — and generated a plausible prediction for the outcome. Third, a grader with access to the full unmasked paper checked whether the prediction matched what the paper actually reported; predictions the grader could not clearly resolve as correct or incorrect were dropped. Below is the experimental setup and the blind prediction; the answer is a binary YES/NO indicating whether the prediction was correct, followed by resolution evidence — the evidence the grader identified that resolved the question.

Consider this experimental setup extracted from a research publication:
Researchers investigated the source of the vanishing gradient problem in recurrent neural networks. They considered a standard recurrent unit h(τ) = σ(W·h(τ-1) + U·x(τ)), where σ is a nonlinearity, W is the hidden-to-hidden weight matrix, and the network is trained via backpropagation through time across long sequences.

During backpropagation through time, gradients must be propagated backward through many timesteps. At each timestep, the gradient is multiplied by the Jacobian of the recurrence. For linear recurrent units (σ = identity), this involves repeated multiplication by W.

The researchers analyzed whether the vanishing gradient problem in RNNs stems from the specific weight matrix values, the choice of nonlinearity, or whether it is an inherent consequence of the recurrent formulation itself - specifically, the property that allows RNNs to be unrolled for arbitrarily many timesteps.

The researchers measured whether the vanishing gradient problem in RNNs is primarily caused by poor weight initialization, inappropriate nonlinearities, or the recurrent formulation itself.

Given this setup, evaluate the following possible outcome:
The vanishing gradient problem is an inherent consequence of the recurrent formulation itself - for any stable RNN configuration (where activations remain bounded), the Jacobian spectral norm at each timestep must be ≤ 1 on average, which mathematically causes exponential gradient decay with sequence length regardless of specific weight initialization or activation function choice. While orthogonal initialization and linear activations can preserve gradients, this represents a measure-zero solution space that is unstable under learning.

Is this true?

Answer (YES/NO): YES